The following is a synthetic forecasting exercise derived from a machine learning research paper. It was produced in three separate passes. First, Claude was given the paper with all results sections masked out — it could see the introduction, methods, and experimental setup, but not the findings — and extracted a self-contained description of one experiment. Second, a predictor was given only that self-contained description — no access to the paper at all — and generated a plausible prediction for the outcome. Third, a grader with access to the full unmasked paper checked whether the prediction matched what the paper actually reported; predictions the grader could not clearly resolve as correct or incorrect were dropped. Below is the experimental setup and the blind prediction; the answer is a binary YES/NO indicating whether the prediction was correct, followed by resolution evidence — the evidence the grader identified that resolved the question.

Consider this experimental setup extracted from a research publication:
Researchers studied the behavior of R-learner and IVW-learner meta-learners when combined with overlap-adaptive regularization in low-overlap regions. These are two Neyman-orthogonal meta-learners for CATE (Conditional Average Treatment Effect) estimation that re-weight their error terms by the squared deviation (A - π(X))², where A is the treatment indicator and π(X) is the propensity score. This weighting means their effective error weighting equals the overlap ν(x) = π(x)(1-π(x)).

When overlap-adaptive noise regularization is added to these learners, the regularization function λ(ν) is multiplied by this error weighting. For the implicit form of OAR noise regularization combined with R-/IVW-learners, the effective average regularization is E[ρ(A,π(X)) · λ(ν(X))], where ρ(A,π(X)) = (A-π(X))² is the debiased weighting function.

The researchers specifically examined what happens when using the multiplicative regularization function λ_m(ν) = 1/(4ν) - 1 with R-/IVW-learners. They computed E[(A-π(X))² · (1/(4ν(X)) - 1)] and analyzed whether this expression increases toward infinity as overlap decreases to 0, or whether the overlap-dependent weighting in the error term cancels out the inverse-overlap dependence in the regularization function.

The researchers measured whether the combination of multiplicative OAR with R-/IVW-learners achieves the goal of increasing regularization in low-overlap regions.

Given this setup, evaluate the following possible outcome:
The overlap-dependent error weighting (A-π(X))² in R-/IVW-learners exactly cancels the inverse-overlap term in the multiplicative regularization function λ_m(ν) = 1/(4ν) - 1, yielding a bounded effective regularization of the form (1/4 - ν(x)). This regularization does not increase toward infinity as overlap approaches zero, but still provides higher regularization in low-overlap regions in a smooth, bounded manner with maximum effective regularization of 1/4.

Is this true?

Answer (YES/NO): YES